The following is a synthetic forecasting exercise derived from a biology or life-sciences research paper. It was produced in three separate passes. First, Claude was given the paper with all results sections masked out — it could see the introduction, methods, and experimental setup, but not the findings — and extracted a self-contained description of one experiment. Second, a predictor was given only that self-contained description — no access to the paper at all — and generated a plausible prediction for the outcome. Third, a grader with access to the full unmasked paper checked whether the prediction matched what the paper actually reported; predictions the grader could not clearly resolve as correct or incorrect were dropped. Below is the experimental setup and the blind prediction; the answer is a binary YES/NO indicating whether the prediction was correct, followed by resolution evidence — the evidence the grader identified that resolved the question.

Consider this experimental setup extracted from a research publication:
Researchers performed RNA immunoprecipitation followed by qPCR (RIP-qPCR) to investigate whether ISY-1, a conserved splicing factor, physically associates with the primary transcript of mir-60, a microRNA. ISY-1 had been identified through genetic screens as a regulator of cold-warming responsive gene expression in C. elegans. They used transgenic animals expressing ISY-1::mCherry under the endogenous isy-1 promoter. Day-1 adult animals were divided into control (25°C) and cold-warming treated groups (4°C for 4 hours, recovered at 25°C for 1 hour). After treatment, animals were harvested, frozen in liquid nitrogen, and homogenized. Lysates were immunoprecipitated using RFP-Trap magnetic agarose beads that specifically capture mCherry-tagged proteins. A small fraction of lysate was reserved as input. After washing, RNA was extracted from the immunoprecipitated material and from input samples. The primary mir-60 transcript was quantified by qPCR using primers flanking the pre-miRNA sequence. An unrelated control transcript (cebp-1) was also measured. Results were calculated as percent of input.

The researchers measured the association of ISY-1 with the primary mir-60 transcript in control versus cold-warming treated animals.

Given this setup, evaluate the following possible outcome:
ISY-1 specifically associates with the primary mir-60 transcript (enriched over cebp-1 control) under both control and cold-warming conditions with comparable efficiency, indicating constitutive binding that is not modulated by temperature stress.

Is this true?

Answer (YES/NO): NO